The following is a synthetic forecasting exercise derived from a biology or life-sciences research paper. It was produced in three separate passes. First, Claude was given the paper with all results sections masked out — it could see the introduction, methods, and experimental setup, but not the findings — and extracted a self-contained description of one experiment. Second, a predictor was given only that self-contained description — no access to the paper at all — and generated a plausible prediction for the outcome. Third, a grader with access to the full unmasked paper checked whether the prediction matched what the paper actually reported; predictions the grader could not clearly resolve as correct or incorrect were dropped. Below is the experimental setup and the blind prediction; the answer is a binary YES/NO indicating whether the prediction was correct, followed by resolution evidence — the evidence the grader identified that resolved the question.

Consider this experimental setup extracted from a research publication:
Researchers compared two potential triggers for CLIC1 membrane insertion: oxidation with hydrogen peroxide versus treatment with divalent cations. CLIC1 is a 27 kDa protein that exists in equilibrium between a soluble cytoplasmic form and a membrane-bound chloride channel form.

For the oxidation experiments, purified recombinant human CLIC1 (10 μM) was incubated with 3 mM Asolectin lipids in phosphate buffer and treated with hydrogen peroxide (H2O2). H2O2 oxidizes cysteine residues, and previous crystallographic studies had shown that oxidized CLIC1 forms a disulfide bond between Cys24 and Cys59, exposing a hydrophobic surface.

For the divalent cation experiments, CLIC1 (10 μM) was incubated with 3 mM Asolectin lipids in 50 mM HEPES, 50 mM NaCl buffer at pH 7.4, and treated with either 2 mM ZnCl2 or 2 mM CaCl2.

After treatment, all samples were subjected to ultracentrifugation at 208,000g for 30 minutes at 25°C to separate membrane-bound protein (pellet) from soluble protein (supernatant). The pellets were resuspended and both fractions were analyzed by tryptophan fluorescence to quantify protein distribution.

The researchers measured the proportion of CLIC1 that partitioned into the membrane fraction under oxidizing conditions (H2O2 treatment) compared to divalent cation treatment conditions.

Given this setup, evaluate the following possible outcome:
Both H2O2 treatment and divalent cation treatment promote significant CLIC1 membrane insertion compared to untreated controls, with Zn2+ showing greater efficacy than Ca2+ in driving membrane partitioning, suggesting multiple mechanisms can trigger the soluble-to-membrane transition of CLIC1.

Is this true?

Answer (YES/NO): NO